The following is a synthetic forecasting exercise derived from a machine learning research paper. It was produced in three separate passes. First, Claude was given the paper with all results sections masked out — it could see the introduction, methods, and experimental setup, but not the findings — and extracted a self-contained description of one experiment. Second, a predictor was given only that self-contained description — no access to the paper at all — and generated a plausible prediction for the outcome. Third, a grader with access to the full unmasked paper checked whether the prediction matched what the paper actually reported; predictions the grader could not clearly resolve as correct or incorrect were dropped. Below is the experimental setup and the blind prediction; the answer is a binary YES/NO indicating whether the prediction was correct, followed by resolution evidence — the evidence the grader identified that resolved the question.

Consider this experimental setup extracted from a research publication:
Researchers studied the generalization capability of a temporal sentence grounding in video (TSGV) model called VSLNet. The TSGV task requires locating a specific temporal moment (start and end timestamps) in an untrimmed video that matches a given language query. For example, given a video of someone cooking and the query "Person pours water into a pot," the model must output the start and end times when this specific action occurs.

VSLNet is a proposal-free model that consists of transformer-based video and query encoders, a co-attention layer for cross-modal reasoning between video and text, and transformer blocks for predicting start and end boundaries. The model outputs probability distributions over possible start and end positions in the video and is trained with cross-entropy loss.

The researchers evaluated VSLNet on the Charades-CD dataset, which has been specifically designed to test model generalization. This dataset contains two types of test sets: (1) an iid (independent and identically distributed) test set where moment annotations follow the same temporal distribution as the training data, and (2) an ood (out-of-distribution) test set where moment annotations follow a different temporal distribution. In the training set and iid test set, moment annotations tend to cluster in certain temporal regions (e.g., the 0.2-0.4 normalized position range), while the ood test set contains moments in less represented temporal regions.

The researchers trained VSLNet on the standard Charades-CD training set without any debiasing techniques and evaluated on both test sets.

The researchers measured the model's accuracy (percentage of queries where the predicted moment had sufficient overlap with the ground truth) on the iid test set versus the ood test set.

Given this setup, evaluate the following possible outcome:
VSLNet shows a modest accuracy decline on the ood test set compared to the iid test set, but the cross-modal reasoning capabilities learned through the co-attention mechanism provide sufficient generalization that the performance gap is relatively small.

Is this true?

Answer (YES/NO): NO